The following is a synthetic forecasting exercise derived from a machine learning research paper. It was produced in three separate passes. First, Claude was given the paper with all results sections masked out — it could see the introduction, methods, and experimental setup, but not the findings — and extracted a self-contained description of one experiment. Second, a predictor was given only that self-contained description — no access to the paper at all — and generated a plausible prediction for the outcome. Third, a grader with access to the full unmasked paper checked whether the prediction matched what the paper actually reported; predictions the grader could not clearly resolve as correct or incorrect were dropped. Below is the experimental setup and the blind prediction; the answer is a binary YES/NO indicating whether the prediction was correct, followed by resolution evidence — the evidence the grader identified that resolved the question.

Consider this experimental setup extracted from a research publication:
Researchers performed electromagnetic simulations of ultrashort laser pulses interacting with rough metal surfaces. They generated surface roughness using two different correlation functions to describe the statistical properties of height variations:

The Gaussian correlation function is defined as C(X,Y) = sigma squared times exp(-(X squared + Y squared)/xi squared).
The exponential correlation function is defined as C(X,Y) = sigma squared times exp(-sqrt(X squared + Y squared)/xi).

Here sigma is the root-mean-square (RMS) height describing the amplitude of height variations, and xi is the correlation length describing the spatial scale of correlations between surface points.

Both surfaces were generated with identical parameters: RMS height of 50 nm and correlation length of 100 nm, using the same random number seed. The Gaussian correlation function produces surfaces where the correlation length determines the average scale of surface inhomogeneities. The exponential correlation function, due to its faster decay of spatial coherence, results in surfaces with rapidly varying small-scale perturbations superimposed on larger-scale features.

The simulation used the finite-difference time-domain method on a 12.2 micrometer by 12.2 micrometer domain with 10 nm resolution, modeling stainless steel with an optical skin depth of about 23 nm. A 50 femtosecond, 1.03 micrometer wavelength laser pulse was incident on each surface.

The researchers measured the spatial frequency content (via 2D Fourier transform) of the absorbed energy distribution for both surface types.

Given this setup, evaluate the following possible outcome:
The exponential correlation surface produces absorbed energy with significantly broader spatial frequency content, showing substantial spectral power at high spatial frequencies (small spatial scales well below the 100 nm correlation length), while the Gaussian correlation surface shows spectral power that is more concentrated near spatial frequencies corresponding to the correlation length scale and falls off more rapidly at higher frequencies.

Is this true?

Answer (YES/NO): NO